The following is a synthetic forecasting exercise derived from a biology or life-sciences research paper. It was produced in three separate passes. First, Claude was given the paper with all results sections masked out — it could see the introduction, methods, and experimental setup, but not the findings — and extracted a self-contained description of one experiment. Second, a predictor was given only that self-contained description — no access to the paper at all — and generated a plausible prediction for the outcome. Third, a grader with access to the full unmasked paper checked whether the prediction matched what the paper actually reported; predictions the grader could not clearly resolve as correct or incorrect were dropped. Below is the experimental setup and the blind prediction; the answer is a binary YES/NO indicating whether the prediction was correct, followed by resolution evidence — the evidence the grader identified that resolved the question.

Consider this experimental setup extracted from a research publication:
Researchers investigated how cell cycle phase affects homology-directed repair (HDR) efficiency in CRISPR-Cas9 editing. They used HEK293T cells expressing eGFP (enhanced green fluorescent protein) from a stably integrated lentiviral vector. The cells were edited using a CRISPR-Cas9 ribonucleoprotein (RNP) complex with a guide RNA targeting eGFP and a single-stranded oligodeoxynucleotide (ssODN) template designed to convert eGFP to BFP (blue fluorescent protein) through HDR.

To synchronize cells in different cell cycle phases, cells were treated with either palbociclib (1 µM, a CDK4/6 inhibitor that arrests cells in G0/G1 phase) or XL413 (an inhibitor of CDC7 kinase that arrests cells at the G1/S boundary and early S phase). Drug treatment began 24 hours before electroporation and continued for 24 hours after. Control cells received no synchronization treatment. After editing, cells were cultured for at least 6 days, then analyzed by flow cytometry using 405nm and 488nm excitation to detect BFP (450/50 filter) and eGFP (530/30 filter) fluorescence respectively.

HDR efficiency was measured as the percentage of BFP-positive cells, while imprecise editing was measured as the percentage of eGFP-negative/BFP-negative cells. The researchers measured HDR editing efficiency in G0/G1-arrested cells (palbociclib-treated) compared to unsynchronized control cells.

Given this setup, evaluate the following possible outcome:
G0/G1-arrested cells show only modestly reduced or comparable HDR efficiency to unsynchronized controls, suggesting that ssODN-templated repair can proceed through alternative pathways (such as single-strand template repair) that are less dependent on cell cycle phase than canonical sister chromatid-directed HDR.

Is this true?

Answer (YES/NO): NO